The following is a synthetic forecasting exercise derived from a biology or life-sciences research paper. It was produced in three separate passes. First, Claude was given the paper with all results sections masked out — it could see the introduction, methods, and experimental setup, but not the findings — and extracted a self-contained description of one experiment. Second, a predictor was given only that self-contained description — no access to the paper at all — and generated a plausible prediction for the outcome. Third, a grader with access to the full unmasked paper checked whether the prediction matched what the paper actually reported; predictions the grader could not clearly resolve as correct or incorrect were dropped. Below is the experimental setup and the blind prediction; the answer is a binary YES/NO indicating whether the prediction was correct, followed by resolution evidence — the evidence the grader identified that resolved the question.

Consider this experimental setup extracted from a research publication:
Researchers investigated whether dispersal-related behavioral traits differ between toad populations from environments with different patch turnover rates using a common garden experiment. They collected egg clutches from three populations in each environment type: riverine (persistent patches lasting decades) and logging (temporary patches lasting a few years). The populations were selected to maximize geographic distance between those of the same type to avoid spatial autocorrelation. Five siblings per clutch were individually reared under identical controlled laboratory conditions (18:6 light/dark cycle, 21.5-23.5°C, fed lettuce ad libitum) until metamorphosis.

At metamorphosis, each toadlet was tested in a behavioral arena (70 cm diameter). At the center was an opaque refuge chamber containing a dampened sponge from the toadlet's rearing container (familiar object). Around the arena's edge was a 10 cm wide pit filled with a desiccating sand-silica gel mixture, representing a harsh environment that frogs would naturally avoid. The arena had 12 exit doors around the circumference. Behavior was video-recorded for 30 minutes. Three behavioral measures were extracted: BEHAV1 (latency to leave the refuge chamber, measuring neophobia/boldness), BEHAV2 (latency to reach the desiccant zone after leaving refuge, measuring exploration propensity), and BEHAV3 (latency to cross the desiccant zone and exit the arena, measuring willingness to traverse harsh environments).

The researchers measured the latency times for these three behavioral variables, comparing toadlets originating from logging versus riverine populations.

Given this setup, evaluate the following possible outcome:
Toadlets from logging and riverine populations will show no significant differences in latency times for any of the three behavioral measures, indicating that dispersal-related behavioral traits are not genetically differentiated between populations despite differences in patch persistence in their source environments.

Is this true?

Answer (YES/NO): NO